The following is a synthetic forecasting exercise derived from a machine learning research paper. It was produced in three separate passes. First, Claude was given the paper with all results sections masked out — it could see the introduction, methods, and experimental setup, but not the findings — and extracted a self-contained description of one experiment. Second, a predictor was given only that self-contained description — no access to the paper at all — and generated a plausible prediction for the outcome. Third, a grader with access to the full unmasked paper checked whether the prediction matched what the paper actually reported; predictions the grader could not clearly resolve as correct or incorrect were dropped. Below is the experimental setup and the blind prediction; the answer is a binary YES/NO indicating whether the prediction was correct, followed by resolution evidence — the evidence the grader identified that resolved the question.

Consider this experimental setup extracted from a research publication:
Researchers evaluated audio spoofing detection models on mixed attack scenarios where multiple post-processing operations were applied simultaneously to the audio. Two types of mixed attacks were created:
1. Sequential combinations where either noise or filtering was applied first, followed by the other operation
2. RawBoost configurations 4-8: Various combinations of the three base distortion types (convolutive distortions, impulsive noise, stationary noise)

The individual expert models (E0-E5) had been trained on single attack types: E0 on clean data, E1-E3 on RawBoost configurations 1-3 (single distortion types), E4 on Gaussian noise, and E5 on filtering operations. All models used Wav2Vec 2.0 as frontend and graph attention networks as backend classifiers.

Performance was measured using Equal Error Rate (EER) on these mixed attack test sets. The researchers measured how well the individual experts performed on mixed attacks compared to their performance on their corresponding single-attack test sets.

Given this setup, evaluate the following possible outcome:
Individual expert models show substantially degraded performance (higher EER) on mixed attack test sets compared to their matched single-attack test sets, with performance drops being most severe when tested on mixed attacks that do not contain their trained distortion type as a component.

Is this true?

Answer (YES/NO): YES